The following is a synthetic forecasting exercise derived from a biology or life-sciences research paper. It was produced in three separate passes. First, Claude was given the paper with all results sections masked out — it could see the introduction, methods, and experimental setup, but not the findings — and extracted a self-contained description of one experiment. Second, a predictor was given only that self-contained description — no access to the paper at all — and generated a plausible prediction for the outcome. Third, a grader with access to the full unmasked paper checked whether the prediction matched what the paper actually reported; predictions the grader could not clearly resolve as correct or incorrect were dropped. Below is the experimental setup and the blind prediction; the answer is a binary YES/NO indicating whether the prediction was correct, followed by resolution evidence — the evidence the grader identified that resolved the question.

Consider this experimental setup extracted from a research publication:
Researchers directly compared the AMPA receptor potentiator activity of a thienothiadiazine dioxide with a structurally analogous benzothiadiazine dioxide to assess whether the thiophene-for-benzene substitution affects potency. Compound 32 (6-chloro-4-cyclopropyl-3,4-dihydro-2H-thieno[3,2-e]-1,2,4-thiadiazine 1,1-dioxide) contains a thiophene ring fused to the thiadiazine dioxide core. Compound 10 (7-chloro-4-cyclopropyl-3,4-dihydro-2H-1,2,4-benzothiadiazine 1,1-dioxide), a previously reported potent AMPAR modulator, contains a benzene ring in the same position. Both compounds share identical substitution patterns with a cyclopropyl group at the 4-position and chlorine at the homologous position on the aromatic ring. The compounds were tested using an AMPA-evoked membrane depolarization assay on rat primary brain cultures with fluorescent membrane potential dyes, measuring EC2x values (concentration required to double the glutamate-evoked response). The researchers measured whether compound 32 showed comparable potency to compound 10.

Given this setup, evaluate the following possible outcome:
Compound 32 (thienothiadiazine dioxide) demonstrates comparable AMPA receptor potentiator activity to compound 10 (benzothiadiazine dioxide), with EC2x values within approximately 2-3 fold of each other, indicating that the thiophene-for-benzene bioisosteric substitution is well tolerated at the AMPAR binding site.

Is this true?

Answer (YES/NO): YES